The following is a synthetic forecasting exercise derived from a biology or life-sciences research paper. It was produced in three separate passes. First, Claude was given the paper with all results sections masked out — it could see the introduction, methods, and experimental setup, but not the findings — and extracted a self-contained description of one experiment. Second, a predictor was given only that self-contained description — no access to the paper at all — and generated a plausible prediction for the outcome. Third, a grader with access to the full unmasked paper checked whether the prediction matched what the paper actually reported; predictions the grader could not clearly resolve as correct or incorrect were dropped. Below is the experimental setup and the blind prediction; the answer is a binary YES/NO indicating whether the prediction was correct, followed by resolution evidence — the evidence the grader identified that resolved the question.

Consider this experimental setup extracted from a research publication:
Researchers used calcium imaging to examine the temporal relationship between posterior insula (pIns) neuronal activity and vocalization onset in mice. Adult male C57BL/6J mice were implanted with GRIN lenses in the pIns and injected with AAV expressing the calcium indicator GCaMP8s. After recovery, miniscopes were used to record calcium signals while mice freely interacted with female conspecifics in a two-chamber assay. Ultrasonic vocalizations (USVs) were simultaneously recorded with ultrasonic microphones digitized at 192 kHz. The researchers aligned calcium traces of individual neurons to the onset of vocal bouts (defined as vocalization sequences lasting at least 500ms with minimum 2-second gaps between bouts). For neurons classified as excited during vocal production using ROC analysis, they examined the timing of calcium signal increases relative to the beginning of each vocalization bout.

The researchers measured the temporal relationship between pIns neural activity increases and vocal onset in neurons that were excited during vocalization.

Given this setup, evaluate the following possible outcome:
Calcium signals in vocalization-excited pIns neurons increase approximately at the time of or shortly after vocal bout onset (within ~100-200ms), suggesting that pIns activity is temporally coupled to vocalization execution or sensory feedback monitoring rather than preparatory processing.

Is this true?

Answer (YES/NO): NO